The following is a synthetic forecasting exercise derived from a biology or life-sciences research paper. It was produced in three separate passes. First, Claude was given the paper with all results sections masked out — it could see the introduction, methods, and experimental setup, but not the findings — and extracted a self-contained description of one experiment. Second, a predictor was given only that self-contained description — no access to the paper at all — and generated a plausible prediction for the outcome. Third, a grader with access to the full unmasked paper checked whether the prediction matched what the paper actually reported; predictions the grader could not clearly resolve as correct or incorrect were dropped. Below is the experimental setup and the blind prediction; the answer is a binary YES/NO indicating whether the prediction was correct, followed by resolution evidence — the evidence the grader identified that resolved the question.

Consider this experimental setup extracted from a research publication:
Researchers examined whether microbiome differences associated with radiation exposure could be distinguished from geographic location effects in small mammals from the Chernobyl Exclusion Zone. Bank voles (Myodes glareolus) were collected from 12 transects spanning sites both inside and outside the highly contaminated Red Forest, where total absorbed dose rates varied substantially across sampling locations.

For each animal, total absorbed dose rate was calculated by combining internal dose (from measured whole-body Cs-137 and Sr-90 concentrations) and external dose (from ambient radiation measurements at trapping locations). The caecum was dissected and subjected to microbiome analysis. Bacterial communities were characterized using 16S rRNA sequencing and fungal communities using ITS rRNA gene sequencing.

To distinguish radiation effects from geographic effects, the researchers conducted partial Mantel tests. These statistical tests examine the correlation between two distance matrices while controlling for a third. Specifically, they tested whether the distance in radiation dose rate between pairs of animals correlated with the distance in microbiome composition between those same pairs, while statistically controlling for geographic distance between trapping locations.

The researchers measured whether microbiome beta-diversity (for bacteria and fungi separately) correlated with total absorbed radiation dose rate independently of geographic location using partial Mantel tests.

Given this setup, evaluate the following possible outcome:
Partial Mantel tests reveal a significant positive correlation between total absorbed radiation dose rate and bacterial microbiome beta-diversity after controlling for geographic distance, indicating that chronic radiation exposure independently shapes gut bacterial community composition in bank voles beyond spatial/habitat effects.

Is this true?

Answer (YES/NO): YES